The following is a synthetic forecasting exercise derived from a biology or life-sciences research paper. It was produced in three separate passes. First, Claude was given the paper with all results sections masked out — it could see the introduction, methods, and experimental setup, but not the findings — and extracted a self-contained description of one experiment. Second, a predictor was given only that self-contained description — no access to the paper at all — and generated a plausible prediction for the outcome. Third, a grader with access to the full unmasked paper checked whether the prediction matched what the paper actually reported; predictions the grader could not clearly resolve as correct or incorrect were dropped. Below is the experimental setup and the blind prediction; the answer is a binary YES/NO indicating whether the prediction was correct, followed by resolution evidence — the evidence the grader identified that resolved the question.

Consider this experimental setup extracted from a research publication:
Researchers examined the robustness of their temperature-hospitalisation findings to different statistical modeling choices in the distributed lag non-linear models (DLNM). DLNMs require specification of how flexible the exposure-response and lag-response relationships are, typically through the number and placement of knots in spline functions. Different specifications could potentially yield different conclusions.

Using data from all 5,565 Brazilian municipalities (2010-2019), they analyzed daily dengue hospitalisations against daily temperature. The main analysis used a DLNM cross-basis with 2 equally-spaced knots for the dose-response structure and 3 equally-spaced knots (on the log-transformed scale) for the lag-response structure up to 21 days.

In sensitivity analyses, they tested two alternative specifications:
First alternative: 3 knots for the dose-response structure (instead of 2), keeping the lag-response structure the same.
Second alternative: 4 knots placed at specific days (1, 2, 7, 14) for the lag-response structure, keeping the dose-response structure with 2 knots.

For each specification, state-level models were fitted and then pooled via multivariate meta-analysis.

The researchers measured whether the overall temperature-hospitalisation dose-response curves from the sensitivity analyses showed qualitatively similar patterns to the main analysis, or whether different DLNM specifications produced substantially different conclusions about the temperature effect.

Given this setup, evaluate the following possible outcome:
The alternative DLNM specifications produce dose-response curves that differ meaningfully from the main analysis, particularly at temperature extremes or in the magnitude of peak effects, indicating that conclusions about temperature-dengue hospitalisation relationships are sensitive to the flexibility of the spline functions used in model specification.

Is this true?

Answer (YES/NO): NO